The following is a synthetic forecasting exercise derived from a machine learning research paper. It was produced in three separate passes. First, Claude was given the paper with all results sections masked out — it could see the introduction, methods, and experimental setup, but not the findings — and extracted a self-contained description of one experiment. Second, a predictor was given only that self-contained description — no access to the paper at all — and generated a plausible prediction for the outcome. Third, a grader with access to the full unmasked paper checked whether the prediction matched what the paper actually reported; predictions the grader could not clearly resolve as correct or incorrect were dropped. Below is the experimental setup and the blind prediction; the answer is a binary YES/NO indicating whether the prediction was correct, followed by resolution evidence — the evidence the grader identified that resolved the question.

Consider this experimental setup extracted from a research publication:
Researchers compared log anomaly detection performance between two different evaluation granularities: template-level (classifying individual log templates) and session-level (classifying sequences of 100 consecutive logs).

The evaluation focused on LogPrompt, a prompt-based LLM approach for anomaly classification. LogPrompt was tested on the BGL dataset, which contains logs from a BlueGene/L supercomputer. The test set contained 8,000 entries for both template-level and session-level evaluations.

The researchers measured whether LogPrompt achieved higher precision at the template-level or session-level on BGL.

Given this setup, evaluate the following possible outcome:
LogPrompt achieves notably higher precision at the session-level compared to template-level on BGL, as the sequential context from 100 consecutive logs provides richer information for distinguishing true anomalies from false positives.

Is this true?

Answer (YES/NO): YES